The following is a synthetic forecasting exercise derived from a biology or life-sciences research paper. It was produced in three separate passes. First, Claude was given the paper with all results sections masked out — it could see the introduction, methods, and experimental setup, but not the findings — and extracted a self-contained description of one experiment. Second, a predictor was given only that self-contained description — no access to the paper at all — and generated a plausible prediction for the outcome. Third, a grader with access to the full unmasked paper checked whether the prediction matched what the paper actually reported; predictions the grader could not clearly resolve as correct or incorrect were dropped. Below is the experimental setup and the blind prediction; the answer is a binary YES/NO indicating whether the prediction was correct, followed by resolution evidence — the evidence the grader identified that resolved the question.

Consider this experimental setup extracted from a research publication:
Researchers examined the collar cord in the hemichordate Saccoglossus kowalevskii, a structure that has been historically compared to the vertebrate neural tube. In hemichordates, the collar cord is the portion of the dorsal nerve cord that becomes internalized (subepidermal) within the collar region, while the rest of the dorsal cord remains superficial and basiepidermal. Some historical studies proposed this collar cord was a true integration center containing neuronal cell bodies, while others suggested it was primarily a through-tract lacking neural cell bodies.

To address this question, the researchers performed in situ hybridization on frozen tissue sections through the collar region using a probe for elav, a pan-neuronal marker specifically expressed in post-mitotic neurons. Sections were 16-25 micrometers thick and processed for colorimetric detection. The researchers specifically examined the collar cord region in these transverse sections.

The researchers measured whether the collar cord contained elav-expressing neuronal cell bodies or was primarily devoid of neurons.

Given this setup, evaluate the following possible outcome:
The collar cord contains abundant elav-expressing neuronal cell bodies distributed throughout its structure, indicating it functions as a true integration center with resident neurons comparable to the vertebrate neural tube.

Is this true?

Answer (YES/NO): NO